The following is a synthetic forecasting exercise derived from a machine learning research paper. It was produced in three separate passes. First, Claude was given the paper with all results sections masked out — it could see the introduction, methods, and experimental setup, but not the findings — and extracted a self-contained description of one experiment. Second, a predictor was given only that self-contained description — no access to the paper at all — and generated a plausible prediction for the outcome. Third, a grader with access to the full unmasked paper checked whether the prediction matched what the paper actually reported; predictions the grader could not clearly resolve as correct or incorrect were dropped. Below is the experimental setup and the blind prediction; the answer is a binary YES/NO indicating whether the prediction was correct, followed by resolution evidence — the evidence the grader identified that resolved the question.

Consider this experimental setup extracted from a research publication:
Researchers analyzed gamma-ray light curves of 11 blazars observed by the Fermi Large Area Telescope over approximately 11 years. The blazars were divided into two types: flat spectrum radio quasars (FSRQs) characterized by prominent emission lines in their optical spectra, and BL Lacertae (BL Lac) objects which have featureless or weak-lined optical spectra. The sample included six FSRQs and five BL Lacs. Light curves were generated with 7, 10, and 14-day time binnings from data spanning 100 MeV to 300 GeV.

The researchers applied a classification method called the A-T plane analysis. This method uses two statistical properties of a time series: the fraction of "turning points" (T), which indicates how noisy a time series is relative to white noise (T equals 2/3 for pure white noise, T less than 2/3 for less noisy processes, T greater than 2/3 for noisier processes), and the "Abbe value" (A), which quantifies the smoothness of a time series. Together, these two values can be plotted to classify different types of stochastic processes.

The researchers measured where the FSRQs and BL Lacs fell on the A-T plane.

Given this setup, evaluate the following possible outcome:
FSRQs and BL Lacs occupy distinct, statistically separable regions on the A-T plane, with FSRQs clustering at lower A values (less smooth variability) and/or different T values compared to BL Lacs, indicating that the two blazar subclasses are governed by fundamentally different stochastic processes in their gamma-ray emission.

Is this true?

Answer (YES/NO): YES